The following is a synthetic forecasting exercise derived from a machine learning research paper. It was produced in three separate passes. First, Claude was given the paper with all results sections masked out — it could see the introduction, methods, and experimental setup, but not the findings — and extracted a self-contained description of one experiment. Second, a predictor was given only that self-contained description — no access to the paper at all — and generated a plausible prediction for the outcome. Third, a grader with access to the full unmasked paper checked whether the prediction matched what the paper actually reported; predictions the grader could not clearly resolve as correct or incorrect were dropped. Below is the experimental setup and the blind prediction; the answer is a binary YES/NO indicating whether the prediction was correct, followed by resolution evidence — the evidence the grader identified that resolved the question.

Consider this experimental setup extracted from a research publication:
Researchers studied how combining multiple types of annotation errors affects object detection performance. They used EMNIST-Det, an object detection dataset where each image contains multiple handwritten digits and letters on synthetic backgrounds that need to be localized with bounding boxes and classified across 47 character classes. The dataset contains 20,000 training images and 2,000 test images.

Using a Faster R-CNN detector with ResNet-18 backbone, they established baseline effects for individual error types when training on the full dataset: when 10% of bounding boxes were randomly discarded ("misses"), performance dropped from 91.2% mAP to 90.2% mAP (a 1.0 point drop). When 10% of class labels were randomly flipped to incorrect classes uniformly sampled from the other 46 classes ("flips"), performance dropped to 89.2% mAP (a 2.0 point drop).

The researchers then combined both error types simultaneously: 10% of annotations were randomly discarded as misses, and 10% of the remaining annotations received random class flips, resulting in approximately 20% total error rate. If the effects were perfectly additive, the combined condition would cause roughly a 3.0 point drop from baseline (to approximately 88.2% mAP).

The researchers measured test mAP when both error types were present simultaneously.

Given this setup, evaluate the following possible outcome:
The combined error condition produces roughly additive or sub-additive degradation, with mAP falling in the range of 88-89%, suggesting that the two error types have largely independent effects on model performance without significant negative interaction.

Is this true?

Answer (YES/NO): NO